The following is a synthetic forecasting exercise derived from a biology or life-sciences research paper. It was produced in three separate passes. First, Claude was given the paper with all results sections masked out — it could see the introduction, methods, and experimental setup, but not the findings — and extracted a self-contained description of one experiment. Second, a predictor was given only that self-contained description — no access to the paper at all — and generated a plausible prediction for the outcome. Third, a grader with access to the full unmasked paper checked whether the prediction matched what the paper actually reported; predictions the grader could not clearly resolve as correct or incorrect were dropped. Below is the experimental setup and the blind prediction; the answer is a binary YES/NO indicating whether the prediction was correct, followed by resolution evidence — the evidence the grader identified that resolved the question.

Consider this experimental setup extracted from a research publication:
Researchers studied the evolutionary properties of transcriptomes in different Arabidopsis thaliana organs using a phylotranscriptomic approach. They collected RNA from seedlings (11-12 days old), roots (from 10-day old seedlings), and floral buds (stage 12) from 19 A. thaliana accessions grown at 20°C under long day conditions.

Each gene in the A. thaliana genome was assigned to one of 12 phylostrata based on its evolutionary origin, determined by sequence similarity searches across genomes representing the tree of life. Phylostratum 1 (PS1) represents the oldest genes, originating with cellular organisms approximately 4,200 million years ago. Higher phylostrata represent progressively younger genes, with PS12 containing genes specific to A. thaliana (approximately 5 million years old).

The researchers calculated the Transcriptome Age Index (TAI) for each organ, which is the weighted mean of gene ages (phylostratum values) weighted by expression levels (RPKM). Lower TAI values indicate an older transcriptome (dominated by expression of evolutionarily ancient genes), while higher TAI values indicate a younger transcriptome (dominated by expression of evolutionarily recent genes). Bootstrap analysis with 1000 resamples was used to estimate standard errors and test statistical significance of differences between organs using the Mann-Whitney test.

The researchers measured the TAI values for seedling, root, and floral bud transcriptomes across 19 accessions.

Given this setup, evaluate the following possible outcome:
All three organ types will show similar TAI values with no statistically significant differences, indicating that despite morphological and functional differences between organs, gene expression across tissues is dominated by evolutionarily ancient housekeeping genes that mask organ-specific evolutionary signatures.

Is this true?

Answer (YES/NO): NO